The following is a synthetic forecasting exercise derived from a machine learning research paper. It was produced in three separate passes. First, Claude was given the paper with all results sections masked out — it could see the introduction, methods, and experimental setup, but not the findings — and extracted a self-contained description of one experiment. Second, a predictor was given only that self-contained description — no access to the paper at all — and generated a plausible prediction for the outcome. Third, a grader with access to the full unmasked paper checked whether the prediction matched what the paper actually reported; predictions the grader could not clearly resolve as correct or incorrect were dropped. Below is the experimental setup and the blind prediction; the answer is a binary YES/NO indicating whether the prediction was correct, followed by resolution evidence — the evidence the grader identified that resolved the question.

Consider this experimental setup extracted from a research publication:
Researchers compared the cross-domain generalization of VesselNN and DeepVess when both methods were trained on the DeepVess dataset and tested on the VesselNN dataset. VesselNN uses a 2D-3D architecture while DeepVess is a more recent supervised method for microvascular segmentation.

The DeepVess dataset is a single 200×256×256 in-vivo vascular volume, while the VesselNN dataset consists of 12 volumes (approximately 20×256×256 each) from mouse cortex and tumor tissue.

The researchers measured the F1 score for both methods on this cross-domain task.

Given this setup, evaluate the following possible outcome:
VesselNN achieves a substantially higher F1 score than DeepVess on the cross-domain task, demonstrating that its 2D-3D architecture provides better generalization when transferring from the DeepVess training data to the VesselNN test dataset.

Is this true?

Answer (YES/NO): NO